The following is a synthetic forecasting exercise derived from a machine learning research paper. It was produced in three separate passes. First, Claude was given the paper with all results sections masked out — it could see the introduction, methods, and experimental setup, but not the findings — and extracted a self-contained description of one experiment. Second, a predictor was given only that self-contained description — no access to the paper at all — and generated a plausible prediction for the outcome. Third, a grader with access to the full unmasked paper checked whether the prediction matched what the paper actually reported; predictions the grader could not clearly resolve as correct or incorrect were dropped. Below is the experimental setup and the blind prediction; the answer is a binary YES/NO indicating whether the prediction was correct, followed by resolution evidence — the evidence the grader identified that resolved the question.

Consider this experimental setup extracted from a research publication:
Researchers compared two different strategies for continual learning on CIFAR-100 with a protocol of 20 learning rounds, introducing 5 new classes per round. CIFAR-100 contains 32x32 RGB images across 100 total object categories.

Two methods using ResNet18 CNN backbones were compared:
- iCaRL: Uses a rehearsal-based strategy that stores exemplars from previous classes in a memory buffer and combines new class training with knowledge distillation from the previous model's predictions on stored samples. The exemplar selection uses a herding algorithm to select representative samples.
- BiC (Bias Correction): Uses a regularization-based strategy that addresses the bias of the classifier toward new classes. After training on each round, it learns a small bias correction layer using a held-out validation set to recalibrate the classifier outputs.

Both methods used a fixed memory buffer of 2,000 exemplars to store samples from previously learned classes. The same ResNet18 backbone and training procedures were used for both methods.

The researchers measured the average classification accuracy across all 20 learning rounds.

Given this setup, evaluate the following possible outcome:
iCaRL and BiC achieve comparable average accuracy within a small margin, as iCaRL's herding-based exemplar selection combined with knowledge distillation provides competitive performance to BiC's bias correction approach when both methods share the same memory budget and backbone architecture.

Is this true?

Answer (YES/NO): NO